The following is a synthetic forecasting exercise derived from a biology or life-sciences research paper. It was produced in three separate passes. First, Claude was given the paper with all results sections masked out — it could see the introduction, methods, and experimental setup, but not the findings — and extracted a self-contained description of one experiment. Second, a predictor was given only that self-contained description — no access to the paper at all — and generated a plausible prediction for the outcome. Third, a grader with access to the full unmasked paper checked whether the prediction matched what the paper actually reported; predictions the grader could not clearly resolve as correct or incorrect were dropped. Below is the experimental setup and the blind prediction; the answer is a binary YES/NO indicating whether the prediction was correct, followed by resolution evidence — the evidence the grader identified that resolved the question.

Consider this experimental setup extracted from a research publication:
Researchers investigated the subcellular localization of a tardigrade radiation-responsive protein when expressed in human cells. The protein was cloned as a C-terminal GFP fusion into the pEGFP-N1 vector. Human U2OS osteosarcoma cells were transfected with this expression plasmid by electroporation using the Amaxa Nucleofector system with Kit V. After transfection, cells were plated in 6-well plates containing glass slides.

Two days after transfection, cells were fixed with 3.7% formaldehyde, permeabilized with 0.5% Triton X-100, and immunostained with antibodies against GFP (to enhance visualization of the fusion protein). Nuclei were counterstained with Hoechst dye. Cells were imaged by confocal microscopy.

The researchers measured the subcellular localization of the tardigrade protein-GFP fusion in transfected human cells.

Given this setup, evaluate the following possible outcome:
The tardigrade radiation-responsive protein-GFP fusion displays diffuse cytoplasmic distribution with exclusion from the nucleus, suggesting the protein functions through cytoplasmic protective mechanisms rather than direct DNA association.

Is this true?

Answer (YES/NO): NO